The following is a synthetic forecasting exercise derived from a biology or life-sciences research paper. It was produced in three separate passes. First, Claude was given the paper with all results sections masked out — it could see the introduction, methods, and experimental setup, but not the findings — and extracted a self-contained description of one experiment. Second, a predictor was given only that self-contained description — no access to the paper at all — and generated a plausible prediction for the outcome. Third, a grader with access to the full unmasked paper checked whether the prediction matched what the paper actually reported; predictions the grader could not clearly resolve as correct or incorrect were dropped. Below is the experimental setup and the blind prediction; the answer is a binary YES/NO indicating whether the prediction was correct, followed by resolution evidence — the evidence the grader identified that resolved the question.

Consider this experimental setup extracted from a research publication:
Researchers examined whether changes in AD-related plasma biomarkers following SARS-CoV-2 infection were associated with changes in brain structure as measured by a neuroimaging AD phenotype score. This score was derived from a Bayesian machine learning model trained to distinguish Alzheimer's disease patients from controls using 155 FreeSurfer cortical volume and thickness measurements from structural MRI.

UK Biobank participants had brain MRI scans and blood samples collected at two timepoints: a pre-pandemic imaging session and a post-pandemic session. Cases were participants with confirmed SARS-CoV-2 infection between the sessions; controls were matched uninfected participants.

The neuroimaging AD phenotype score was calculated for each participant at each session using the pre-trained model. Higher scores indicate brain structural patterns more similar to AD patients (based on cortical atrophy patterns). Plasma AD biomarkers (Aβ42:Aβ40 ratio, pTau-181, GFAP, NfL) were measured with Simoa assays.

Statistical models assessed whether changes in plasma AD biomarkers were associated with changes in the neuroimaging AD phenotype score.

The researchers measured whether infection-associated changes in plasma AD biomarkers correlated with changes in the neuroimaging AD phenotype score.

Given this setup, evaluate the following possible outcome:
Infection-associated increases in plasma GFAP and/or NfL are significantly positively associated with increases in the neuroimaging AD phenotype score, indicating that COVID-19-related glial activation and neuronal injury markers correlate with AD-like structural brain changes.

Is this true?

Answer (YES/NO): NO